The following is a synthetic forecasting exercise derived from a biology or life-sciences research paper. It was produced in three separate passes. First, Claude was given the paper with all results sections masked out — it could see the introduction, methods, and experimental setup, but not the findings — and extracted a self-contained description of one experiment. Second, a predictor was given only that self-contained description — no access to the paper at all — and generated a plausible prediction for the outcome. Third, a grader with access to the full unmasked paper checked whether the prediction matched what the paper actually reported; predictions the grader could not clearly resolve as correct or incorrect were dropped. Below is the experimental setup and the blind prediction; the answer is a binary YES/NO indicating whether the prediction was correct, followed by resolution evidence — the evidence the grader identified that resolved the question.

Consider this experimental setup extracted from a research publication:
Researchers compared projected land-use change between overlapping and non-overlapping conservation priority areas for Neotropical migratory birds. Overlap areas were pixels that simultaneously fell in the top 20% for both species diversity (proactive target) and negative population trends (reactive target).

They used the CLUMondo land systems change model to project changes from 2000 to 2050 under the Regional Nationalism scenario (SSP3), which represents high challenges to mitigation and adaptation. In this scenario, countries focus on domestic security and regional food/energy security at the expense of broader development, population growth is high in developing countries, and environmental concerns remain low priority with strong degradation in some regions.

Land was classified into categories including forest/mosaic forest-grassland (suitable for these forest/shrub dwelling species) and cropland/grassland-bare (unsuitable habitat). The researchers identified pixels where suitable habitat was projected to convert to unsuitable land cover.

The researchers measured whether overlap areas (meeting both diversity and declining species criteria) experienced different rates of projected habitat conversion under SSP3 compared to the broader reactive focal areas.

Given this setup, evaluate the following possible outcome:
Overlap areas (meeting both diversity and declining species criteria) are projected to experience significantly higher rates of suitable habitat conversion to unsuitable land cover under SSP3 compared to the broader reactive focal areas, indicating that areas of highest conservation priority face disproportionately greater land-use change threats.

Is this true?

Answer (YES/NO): NO